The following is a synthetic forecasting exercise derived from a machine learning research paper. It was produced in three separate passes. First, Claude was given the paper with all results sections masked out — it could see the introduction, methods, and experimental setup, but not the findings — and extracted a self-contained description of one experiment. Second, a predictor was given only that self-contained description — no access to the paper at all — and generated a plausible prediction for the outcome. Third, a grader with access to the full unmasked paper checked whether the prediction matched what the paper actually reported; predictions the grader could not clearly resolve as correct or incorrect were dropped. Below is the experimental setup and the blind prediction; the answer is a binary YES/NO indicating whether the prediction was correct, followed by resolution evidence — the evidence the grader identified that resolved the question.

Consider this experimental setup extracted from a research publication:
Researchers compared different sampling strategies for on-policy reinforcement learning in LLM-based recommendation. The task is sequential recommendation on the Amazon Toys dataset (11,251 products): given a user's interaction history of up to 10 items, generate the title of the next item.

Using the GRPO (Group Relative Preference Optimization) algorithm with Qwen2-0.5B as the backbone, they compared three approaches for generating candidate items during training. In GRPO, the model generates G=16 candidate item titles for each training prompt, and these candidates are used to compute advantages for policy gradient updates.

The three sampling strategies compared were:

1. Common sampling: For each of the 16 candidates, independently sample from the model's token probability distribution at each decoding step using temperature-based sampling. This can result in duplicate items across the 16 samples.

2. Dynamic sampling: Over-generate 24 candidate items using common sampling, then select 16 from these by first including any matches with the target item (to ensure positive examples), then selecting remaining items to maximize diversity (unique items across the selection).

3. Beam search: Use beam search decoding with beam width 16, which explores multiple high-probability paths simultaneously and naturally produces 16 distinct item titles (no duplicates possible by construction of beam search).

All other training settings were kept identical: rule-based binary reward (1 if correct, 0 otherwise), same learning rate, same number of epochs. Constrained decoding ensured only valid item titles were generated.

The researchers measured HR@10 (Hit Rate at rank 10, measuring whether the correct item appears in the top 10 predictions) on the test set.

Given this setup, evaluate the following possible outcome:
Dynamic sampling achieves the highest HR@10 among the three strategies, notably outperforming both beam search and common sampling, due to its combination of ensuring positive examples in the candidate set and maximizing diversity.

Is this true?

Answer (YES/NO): NO